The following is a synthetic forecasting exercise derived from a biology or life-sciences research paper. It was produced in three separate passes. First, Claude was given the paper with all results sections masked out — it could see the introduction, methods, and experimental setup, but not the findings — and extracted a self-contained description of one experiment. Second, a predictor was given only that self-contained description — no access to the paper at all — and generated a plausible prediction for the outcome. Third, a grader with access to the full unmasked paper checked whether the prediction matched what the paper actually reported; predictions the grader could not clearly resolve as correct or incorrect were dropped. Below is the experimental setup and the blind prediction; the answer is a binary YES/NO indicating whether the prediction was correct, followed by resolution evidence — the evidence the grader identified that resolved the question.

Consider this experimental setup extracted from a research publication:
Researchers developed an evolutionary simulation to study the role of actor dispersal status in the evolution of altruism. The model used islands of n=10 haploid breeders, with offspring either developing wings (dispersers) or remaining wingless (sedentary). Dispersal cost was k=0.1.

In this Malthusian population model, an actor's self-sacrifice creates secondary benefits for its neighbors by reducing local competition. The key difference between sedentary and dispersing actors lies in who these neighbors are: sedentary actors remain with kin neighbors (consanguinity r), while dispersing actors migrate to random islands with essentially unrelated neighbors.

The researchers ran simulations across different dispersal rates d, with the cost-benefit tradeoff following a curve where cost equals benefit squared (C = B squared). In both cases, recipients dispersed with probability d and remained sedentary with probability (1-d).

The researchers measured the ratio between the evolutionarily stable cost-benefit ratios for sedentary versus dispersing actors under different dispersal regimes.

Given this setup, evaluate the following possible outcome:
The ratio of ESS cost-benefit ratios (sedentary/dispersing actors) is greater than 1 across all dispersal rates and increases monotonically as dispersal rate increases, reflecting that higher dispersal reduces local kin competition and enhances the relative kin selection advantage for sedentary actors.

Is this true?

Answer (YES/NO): NO